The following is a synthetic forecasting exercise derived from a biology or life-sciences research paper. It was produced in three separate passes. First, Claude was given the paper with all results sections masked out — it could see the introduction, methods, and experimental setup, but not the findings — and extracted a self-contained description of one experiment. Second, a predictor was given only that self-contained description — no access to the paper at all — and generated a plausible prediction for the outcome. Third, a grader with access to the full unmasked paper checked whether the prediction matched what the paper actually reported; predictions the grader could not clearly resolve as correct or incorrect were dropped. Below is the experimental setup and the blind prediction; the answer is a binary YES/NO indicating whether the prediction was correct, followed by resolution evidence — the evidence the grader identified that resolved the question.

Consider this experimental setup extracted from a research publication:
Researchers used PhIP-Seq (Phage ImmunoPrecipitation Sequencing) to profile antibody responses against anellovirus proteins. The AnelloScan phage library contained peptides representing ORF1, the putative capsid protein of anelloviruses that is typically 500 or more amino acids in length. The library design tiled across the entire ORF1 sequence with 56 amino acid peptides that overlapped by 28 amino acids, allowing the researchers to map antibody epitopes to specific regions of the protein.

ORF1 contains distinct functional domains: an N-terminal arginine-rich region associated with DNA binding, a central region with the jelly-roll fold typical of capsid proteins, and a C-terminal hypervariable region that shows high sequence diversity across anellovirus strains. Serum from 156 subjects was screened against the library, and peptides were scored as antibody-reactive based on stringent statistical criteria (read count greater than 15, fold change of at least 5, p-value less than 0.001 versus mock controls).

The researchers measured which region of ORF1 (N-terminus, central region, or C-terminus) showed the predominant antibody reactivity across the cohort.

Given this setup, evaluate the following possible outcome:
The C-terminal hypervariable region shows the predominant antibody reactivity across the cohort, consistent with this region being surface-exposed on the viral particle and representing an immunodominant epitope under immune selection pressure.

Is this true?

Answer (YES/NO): NO